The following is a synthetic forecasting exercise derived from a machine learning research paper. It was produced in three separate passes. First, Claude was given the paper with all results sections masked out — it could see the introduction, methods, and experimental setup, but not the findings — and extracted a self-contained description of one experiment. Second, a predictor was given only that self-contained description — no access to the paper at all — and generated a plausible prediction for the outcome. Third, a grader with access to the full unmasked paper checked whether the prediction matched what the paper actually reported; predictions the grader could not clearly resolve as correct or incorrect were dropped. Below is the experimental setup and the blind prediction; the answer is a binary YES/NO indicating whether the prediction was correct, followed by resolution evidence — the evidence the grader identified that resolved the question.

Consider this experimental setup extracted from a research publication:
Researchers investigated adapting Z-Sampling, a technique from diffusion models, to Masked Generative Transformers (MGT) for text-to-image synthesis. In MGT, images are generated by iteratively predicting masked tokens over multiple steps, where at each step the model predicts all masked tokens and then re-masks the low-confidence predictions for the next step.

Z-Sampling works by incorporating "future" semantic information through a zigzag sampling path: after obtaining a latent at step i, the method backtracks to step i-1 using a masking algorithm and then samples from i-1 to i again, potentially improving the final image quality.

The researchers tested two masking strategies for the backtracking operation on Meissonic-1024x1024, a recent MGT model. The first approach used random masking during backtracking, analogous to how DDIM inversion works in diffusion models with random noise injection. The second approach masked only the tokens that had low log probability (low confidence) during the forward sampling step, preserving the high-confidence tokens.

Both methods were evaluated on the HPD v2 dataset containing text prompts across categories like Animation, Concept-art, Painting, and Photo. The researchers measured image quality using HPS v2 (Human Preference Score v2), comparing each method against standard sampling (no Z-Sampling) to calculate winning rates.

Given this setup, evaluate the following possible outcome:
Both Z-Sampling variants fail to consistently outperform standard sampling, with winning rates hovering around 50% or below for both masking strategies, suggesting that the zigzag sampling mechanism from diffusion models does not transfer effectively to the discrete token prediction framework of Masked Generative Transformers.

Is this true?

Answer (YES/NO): NO